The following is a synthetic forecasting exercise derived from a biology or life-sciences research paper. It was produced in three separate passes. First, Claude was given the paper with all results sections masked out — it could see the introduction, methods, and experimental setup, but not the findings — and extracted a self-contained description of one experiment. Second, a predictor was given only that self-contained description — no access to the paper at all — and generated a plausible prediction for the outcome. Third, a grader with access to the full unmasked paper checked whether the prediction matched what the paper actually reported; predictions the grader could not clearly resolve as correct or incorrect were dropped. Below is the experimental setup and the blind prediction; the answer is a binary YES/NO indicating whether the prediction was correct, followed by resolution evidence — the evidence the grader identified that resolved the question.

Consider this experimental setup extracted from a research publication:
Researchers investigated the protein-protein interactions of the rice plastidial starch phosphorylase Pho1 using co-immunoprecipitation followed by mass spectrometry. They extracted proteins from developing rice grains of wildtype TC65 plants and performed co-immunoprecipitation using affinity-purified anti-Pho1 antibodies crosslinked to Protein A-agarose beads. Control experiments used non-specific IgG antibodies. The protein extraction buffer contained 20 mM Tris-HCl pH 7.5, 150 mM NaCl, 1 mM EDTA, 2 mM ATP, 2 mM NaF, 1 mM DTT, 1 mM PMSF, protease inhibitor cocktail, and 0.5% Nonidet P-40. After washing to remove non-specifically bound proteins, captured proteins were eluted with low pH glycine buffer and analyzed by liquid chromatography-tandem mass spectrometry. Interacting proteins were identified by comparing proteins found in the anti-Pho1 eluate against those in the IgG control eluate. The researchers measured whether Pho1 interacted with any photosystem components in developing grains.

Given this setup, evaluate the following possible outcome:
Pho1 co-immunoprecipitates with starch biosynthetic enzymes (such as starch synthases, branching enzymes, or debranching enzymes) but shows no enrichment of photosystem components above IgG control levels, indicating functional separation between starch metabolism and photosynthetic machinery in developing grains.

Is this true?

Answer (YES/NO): NO